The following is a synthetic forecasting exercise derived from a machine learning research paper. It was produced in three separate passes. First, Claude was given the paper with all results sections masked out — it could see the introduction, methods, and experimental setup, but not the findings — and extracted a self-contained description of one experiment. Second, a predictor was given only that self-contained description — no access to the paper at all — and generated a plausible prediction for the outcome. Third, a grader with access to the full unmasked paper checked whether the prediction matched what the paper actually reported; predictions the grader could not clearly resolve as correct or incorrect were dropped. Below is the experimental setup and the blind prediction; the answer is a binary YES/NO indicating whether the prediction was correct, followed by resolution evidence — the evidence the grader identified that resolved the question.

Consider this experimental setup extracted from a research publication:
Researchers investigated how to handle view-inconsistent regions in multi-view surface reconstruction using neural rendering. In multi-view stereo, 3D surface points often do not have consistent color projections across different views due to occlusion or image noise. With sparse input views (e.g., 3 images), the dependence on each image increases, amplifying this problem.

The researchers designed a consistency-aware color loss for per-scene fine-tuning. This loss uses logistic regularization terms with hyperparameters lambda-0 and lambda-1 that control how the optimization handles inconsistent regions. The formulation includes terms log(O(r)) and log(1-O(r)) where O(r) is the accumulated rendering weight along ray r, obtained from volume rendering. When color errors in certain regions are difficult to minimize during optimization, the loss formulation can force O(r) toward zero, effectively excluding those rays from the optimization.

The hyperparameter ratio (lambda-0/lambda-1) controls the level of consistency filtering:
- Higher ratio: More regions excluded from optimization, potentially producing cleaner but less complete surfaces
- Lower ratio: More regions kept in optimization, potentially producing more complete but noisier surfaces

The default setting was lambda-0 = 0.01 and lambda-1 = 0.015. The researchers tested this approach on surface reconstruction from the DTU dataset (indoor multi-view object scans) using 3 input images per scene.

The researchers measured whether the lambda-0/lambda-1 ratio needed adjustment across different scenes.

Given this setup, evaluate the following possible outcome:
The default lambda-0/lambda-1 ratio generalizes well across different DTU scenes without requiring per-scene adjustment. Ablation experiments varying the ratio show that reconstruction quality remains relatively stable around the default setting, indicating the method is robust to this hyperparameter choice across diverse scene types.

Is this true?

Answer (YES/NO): NO